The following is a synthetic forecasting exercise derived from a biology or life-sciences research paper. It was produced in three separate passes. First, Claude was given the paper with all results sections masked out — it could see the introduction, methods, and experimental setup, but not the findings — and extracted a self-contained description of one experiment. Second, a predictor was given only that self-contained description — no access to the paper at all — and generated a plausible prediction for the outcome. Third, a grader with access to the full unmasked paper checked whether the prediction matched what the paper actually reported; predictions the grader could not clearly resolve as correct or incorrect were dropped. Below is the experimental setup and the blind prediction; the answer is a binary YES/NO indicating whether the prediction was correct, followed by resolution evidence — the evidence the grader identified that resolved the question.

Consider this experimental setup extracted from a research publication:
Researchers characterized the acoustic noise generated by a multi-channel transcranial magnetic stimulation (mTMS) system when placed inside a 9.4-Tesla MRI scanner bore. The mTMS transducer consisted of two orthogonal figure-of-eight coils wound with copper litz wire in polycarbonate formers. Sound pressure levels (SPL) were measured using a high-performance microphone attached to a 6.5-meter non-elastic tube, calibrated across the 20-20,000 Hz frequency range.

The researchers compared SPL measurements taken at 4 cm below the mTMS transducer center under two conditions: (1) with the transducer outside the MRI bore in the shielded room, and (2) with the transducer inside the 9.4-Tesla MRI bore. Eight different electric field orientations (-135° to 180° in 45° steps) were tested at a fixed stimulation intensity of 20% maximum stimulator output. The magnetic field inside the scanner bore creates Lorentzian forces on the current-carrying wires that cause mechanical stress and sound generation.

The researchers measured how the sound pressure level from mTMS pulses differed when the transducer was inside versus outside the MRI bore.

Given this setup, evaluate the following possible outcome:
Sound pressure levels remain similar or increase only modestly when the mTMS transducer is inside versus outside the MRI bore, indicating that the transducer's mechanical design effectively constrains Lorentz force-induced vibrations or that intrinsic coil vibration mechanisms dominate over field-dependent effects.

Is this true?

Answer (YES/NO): NO